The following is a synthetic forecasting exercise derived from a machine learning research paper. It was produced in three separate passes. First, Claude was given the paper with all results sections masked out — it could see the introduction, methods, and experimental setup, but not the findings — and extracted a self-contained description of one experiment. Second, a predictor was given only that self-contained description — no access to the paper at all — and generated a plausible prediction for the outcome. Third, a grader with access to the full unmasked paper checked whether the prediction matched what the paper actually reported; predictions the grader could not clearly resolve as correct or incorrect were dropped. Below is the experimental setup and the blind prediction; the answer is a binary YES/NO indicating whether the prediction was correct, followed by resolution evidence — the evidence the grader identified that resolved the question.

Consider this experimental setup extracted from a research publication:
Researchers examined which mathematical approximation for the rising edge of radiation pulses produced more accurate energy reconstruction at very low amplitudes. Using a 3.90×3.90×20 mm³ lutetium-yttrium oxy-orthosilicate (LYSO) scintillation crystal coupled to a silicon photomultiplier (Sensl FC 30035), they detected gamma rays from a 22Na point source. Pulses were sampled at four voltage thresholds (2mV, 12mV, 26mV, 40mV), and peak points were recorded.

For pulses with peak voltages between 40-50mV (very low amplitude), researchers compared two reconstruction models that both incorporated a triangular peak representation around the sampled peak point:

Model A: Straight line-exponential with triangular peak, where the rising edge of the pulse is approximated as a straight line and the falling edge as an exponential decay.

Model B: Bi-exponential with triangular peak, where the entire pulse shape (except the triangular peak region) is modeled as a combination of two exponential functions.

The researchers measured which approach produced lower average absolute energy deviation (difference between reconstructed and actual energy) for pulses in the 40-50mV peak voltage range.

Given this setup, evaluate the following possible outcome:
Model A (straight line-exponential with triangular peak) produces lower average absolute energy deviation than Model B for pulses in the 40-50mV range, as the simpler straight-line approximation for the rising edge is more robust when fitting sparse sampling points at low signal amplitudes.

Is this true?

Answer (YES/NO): NO